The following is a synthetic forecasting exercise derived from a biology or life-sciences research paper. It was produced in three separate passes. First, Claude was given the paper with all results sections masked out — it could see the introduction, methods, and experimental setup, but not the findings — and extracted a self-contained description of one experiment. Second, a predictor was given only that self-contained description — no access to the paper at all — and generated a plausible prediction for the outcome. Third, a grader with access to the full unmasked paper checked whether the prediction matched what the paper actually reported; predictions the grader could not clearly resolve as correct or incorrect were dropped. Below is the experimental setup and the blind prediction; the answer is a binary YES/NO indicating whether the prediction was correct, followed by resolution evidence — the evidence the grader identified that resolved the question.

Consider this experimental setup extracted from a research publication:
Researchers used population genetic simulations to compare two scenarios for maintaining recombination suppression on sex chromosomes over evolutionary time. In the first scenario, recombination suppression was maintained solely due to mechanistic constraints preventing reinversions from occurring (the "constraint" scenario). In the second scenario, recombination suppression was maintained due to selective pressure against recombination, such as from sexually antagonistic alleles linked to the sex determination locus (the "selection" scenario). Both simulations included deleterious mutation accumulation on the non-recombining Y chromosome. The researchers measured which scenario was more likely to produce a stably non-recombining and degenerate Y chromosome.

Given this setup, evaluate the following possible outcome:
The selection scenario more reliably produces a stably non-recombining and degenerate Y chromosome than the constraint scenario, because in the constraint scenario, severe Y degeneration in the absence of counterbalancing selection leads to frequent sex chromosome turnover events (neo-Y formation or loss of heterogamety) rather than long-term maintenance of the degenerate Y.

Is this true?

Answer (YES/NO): NO